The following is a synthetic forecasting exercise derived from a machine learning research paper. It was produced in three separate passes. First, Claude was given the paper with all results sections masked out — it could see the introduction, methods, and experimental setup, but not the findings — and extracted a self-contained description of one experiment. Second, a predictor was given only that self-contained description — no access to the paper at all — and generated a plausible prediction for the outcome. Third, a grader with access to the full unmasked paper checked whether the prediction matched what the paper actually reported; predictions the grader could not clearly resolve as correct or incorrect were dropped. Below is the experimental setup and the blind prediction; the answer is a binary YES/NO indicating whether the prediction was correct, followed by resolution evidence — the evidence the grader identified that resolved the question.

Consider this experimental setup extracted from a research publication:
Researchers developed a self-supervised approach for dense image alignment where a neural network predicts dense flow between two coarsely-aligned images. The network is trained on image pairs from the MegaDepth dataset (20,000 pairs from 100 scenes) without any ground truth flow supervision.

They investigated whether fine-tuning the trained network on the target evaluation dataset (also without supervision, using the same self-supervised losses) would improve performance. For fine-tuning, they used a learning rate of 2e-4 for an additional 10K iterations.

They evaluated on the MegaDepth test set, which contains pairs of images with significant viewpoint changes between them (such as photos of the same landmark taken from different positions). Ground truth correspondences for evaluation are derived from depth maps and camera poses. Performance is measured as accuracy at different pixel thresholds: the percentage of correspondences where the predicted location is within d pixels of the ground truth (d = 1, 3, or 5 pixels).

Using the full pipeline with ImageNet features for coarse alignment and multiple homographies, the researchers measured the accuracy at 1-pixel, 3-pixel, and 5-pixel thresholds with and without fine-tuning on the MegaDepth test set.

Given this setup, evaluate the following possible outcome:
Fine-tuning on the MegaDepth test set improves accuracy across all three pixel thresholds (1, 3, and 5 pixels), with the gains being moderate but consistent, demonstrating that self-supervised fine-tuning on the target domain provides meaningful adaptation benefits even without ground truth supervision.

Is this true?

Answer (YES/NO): NO